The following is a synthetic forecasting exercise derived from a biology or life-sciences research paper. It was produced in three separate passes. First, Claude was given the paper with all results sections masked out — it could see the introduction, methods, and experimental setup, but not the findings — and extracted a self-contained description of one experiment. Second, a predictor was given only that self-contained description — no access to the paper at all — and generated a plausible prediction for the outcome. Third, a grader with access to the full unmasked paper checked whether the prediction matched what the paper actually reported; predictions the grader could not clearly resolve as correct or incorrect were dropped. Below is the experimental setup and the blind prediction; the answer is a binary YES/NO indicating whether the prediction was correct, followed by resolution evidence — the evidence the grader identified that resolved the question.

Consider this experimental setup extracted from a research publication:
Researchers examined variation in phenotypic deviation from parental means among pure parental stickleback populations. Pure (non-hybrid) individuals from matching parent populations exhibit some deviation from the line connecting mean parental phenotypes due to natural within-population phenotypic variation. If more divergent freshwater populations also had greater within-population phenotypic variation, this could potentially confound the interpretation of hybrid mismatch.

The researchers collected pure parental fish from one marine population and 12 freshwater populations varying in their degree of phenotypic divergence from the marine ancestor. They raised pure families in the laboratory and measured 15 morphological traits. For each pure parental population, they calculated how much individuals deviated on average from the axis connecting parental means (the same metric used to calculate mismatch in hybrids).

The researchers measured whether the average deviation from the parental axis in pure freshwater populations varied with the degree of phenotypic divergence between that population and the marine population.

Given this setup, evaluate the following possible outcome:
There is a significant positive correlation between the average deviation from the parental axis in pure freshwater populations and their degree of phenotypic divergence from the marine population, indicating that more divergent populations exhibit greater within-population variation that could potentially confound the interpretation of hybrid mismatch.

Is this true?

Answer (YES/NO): NO